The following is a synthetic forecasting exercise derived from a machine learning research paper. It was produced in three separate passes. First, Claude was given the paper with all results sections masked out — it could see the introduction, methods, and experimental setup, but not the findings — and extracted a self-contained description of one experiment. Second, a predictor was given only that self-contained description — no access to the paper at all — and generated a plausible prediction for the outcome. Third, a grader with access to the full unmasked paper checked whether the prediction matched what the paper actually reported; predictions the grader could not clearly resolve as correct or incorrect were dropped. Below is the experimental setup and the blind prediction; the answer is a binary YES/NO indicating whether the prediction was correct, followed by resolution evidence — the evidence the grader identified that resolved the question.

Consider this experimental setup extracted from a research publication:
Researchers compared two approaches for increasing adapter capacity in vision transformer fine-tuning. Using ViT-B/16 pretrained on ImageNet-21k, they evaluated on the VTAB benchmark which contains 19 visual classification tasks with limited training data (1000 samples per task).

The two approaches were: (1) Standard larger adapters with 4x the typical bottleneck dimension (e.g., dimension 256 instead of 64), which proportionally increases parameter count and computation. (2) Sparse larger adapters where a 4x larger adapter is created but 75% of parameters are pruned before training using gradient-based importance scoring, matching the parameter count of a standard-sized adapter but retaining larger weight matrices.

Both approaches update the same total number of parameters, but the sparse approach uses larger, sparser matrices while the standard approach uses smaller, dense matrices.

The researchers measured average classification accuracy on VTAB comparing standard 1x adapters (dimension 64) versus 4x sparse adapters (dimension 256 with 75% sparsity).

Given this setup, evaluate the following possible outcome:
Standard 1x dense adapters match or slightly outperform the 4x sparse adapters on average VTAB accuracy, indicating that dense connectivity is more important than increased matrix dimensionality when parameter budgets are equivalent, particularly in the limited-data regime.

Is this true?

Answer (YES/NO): YES